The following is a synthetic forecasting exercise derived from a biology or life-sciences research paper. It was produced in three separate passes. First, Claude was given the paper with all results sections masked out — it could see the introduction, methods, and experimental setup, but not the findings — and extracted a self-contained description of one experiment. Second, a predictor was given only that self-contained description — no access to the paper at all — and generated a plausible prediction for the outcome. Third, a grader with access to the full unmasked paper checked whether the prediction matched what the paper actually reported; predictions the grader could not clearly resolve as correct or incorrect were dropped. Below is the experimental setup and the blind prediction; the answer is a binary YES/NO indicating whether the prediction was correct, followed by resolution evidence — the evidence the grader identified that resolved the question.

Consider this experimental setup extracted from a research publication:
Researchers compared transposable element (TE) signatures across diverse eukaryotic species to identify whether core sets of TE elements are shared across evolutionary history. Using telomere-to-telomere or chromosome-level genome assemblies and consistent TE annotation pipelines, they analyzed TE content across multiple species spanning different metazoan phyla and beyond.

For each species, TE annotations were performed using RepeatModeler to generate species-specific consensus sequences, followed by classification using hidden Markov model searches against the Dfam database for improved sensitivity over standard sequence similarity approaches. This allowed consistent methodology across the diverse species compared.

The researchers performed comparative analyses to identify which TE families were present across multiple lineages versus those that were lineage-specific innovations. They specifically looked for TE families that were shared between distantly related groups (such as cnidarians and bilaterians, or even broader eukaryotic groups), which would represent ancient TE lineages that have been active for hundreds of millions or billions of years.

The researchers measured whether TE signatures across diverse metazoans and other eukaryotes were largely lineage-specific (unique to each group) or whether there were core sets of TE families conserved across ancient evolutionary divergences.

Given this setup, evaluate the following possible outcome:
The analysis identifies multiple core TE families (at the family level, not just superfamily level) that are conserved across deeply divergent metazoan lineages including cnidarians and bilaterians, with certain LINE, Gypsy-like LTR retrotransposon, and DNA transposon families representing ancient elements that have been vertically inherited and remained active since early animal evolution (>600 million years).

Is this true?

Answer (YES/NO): YES